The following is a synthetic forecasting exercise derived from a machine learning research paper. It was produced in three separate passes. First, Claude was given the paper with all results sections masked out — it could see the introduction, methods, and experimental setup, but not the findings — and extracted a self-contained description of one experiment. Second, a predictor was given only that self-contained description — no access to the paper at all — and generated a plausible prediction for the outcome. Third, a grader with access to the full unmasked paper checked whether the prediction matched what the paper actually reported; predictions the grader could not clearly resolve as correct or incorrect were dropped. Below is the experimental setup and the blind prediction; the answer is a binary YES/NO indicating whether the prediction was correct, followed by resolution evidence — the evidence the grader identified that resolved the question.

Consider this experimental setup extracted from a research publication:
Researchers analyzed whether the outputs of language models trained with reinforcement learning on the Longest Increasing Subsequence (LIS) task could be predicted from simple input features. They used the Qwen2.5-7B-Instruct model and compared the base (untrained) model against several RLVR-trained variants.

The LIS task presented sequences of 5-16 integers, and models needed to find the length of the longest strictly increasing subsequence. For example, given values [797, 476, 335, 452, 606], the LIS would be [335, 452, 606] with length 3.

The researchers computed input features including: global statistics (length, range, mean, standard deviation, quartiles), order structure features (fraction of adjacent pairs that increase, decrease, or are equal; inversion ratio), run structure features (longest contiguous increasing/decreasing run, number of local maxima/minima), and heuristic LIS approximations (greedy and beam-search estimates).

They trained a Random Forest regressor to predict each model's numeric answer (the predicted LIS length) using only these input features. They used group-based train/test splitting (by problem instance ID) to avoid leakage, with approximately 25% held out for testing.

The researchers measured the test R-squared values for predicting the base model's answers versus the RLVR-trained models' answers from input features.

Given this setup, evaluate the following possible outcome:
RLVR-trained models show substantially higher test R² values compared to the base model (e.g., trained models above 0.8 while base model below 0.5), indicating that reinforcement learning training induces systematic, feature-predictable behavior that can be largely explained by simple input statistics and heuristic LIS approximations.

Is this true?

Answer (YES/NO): NO